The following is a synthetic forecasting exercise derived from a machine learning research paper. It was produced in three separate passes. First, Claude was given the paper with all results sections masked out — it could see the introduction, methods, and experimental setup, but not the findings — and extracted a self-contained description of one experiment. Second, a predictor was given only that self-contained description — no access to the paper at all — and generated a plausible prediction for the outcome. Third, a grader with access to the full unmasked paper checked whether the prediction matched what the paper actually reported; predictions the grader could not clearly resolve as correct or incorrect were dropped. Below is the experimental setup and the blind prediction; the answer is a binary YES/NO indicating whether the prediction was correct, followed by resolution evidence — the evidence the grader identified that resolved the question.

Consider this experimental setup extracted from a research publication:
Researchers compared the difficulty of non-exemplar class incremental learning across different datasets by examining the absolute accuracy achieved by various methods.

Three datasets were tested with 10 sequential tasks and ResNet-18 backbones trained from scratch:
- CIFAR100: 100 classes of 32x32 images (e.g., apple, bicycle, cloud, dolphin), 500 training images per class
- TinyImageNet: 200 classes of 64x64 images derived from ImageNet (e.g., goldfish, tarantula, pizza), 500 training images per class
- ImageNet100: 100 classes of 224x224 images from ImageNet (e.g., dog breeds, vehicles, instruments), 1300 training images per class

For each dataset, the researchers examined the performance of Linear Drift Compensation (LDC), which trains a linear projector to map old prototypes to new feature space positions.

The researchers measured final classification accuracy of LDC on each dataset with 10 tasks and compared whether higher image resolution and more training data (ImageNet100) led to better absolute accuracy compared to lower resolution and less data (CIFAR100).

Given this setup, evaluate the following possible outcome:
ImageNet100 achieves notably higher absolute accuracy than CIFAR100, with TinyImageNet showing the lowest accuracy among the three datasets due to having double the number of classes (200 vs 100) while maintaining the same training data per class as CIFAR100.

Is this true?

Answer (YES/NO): YES